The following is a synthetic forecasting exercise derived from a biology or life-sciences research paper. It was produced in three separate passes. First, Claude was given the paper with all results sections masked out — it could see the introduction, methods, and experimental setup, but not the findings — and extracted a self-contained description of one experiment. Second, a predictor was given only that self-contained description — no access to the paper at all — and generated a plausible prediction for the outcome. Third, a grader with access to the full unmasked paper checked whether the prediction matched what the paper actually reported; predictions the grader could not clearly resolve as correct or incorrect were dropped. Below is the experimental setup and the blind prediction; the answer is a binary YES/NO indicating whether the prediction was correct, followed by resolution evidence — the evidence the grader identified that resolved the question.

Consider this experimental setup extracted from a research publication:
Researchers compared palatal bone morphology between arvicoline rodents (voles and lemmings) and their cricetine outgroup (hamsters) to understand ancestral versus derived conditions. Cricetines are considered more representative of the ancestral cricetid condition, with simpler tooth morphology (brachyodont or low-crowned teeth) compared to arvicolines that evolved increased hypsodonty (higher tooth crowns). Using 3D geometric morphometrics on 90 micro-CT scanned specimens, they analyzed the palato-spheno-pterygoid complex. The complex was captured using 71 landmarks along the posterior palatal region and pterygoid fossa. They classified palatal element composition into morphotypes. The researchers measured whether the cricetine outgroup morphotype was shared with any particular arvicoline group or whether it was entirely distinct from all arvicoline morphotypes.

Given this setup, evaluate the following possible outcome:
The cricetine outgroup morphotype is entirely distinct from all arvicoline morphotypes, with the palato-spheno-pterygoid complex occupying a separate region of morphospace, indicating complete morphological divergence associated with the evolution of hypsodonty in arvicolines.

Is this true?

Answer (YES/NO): NO